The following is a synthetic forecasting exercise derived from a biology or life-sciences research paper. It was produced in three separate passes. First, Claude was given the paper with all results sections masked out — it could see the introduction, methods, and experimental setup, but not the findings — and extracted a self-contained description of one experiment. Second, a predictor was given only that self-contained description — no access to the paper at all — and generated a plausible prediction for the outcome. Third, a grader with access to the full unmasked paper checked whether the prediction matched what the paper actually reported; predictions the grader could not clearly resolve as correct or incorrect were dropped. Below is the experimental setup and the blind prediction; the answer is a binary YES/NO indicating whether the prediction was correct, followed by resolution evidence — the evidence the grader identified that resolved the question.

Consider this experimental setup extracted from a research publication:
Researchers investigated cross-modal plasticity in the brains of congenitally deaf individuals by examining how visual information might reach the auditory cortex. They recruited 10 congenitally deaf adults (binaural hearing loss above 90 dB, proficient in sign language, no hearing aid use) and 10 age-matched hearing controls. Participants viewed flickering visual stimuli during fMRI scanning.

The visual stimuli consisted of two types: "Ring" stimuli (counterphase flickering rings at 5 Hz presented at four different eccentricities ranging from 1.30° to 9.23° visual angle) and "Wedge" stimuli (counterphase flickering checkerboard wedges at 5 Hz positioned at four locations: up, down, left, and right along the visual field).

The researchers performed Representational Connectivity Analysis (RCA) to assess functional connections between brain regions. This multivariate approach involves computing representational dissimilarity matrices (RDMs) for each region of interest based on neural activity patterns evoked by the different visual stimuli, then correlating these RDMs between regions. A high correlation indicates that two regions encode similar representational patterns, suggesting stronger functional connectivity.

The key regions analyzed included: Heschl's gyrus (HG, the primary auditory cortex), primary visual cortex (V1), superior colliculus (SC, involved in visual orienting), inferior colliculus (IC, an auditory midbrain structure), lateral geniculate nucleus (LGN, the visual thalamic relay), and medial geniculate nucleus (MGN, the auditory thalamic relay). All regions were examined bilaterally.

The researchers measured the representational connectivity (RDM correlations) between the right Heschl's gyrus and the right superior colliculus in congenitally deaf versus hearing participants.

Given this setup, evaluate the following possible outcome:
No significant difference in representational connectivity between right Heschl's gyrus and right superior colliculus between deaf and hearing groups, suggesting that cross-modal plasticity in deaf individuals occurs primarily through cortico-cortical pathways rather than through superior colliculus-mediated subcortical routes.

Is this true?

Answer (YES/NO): NO